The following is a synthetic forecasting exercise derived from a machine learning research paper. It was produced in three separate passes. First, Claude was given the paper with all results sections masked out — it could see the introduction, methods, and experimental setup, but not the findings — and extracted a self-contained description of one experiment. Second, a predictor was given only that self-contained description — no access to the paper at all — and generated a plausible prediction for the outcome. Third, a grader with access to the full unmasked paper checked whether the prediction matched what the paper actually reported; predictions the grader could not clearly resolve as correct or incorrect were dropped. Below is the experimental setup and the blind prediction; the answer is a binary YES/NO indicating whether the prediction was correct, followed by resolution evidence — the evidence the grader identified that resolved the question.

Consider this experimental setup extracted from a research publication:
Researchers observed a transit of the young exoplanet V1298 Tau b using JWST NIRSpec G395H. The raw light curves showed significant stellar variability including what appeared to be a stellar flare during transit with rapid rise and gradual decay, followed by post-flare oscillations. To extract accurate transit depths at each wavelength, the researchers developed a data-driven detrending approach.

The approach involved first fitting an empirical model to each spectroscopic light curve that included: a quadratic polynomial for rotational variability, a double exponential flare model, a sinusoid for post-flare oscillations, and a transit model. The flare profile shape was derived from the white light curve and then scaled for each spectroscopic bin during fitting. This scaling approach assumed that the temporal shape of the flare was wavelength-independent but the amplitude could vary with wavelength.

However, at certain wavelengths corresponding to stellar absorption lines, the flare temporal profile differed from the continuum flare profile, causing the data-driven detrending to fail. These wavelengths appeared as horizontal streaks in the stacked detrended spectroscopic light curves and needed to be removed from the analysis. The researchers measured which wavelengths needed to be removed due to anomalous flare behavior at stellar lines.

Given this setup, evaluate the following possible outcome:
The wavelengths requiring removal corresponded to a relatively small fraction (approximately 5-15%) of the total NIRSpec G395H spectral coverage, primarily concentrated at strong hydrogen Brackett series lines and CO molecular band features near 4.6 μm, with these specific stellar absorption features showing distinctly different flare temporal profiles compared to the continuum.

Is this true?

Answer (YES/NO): NO